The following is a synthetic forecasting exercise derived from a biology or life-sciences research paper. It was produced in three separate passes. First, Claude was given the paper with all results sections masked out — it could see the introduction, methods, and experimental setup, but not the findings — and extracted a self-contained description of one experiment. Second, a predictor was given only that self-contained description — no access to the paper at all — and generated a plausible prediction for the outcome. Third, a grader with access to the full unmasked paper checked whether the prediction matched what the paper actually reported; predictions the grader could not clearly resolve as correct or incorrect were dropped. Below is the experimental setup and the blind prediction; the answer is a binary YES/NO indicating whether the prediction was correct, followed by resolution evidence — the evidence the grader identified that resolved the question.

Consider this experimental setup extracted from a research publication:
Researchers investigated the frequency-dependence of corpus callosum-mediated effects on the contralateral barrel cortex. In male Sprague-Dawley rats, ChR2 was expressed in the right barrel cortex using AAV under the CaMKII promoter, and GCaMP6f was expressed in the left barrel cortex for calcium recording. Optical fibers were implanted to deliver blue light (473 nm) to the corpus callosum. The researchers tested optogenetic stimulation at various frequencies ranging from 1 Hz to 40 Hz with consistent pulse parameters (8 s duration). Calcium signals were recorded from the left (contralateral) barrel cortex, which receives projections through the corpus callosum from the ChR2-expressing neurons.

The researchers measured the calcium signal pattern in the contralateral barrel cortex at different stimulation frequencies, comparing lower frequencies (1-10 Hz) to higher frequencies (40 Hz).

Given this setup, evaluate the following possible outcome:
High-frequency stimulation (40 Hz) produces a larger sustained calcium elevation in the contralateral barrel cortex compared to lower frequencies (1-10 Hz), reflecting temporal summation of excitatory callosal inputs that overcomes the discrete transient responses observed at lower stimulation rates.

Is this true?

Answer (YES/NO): NO